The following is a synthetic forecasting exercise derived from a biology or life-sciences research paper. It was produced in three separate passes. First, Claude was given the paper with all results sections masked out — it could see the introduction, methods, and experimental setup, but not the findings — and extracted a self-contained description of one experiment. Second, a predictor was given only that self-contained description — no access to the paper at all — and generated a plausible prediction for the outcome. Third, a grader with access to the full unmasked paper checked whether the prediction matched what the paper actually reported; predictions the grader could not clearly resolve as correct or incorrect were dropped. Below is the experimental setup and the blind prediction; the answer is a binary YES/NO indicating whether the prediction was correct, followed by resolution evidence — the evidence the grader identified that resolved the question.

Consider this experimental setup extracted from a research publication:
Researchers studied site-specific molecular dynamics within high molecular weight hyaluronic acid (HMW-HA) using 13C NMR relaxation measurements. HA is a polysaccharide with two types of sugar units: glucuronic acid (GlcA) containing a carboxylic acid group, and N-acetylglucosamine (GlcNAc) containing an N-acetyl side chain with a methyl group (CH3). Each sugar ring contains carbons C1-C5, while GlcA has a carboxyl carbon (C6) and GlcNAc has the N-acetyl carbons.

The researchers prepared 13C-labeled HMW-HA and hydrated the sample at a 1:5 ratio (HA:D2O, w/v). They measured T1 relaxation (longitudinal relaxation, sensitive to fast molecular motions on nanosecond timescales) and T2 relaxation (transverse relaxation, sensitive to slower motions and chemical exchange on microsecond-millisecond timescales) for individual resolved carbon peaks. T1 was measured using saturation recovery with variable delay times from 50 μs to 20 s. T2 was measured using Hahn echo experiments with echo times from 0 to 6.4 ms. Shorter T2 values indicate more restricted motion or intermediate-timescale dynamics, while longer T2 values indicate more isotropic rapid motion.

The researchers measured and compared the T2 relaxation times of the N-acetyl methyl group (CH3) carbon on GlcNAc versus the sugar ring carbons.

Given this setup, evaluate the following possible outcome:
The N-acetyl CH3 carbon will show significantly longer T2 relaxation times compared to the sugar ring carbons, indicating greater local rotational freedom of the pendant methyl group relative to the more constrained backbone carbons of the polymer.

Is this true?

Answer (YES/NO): NO